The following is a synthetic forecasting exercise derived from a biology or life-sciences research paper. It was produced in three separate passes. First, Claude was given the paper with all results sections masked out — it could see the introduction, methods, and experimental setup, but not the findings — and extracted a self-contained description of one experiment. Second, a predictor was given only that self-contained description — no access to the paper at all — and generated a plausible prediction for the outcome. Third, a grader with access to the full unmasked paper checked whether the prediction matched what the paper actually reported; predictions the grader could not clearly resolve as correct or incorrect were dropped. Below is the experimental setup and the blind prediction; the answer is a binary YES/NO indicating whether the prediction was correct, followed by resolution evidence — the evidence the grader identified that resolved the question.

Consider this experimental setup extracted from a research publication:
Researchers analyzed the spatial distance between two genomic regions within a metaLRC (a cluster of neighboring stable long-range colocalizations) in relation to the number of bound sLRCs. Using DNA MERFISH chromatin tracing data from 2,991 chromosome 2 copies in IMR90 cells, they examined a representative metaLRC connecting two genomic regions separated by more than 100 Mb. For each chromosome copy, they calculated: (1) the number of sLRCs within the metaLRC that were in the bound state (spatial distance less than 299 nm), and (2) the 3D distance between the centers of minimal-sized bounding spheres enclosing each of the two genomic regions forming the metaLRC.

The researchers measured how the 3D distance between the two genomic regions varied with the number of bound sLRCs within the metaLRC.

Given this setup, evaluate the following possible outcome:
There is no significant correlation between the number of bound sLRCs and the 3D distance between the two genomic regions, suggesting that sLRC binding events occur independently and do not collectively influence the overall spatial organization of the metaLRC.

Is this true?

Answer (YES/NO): NO